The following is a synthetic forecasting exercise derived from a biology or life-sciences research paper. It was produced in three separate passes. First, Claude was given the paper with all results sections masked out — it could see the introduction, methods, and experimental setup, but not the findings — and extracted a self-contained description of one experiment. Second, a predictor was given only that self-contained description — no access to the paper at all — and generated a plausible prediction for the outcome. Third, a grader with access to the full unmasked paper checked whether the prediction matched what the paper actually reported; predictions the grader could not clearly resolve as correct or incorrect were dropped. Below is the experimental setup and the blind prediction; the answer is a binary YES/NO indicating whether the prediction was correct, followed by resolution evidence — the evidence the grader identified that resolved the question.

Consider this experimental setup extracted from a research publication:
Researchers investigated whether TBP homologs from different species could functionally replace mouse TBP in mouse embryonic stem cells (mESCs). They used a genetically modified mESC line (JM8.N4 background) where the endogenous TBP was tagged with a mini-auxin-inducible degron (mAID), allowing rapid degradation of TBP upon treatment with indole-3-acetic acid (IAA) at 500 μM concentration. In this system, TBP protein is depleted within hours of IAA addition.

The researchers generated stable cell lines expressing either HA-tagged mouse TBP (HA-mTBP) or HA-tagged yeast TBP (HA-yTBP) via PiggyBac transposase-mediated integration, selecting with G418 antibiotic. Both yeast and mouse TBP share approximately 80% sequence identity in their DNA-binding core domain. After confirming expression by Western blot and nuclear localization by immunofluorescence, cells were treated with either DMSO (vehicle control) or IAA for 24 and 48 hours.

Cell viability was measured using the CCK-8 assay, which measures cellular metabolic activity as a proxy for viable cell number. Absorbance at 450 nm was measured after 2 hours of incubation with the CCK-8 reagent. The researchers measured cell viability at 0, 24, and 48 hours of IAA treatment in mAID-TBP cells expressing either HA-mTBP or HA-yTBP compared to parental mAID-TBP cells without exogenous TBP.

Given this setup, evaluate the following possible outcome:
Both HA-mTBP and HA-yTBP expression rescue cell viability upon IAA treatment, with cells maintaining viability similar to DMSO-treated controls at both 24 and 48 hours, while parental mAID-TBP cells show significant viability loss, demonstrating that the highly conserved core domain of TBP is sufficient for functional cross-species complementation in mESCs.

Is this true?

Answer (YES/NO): NO